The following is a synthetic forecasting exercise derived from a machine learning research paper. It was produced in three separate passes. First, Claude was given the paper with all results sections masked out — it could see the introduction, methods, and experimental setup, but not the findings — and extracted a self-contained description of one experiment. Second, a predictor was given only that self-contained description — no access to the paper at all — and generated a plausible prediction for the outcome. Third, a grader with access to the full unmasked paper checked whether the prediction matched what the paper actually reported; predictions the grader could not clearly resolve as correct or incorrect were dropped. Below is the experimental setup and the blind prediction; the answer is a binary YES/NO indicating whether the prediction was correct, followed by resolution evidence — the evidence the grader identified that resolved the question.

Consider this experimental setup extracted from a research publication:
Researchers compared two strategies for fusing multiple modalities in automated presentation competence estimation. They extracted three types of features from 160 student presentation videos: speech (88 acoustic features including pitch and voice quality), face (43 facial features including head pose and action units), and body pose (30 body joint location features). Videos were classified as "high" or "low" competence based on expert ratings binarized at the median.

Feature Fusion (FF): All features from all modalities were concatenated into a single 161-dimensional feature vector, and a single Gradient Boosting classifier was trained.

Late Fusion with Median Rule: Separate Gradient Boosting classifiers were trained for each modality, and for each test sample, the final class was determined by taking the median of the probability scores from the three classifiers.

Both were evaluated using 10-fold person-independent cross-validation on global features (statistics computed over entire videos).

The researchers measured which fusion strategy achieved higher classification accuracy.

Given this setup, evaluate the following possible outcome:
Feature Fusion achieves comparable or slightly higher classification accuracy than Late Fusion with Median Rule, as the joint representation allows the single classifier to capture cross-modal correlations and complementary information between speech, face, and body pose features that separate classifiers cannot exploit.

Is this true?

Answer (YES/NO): YES